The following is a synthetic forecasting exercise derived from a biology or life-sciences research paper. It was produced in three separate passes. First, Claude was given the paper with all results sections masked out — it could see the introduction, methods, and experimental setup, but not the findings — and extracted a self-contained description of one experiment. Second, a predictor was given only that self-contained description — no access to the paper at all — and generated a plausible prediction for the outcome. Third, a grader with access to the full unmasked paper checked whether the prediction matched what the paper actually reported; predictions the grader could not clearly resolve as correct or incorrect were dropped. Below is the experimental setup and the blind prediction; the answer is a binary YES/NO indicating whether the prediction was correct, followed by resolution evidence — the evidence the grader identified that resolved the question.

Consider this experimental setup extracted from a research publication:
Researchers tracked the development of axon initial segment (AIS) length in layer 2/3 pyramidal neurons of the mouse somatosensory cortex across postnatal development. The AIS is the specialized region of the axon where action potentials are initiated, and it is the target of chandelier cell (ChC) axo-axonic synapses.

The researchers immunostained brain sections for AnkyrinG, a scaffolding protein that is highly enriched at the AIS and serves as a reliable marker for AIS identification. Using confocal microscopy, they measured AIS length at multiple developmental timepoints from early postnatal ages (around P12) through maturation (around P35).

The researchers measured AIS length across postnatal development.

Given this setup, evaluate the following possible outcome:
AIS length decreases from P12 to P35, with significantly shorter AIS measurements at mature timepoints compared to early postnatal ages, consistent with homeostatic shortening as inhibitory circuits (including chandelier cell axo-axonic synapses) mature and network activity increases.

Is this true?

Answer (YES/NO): NO